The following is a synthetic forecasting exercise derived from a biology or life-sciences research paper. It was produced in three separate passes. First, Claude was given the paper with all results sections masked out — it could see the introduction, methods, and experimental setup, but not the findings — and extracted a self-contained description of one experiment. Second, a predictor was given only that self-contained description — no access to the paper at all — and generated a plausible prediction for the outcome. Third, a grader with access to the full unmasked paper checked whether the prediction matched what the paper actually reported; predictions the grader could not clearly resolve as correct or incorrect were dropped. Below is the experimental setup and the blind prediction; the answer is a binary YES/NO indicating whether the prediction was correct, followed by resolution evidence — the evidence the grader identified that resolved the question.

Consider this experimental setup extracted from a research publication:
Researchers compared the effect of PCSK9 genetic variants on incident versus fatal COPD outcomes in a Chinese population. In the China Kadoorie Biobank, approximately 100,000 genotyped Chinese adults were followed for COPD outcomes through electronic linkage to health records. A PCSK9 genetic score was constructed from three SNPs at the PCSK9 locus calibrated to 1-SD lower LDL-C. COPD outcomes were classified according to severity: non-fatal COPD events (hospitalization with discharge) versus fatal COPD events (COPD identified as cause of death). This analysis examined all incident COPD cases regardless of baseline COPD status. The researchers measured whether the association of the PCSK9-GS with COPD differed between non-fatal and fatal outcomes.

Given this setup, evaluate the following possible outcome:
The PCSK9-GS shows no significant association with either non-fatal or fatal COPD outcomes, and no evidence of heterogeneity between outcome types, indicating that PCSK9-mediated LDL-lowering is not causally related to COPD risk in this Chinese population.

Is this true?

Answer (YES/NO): NO